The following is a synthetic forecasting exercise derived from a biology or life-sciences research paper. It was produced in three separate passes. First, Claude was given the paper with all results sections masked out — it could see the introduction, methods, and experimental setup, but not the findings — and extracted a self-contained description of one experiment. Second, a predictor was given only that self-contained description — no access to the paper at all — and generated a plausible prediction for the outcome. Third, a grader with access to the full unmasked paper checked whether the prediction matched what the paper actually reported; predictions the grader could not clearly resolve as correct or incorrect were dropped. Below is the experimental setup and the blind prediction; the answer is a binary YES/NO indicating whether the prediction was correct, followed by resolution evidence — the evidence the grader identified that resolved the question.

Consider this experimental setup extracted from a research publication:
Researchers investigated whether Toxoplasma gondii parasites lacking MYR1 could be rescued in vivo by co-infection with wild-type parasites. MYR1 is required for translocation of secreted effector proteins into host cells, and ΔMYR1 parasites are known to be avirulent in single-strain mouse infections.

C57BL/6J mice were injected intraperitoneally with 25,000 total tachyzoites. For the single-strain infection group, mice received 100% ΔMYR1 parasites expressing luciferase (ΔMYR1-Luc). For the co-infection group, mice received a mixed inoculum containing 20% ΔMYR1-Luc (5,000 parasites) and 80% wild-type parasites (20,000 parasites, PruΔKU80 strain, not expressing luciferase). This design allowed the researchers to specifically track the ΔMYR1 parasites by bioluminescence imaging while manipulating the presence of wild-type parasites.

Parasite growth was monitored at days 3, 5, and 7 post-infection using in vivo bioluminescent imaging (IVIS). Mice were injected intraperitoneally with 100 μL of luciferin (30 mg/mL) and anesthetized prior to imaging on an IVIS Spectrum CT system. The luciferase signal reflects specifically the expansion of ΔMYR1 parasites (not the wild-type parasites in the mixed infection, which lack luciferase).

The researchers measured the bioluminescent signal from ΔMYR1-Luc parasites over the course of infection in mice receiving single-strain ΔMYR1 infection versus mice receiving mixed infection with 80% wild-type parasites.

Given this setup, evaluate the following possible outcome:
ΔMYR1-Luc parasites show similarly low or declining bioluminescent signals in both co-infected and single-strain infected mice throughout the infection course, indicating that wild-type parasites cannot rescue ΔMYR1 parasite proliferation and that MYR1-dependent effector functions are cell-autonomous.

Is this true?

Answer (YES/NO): NO